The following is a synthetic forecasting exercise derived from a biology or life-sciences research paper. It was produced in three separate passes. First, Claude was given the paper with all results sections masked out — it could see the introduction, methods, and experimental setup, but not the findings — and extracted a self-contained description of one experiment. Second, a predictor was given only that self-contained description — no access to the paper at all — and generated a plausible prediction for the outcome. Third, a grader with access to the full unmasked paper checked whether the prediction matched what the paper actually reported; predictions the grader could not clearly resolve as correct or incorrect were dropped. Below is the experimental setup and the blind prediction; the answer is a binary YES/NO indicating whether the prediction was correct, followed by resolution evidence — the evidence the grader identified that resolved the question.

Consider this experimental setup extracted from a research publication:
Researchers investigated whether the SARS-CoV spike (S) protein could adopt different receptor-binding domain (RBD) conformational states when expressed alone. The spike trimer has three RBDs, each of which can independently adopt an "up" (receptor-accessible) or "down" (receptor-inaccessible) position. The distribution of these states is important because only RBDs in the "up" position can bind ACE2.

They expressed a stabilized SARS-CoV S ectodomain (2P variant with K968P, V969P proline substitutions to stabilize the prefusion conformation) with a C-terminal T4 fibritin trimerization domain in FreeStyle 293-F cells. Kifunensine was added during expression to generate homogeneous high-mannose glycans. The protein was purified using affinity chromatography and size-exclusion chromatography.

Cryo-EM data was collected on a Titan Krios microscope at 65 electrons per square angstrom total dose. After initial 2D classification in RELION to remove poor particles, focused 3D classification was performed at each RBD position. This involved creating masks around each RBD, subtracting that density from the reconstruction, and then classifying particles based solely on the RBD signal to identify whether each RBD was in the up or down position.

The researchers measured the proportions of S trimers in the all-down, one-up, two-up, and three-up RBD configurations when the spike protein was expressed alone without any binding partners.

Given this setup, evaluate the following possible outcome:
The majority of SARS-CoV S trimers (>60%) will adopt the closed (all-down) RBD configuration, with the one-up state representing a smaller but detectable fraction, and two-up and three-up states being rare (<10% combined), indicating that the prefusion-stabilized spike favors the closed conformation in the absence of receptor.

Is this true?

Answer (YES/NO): NO